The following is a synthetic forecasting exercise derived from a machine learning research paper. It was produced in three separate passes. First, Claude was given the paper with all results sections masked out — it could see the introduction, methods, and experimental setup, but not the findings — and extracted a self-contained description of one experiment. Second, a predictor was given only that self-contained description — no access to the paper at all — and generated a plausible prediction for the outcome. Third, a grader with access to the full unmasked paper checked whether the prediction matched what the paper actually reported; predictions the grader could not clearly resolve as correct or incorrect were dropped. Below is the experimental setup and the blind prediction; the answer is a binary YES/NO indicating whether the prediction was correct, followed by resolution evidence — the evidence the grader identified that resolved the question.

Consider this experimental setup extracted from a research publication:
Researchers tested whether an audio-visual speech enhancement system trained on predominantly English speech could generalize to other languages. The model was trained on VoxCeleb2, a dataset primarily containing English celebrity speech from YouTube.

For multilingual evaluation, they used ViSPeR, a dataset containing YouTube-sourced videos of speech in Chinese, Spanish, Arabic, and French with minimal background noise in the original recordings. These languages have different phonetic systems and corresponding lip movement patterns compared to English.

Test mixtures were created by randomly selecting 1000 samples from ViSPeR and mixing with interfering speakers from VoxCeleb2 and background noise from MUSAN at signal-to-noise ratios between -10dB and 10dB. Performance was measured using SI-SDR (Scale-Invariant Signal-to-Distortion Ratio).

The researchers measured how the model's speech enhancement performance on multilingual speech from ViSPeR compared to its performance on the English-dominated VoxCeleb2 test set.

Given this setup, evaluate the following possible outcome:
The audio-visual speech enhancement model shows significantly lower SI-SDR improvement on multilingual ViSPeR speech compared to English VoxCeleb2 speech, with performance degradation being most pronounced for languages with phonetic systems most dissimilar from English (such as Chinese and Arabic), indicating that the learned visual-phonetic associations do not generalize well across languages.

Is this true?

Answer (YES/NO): NO